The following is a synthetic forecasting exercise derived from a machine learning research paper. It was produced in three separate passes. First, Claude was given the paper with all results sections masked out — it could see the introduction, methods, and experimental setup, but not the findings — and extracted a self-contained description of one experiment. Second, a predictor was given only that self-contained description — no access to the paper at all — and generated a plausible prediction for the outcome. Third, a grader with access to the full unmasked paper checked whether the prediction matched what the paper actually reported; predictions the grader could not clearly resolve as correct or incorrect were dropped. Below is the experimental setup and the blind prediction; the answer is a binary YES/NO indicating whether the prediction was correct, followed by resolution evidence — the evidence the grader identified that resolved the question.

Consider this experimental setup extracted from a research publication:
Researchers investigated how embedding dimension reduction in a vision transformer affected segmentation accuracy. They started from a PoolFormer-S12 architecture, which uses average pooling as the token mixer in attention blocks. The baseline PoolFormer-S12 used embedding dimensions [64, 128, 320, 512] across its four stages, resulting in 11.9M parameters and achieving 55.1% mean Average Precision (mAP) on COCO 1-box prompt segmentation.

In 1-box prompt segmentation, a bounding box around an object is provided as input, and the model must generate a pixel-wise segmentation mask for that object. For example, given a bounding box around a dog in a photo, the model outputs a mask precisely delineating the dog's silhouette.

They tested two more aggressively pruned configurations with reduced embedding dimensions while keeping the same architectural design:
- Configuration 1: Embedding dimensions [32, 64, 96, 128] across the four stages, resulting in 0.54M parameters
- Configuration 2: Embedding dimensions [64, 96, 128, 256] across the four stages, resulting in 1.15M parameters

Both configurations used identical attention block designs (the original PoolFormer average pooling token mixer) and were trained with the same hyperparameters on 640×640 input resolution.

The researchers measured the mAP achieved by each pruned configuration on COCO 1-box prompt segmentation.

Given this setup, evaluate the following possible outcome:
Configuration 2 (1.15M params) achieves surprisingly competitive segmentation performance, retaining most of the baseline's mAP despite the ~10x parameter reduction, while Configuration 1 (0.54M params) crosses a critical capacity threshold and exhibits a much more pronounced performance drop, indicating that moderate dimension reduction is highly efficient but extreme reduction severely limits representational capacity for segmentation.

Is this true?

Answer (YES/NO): NO